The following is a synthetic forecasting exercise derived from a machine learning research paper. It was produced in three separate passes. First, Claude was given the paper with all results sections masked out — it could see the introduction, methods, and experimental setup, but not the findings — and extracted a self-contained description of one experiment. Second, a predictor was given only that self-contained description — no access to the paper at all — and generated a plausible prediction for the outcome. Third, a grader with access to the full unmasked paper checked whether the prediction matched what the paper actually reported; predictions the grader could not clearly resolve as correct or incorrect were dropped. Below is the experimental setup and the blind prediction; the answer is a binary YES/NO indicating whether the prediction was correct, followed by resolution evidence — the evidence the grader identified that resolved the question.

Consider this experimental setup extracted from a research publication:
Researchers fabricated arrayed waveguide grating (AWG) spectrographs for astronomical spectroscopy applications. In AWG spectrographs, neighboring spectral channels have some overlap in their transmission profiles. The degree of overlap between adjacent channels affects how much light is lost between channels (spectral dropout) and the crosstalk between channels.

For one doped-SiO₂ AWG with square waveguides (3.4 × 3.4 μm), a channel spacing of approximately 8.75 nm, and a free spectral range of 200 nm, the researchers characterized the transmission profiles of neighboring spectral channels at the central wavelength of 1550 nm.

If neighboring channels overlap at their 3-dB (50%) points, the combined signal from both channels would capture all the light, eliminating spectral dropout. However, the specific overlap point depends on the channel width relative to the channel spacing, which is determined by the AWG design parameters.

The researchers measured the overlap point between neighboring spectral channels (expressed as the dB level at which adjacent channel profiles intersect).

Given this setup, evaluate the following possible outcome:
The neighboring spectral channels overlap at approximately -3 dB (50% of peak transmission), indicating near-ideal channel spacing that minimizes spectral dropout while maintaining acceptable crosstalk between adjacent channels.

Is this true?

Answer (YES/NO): NO